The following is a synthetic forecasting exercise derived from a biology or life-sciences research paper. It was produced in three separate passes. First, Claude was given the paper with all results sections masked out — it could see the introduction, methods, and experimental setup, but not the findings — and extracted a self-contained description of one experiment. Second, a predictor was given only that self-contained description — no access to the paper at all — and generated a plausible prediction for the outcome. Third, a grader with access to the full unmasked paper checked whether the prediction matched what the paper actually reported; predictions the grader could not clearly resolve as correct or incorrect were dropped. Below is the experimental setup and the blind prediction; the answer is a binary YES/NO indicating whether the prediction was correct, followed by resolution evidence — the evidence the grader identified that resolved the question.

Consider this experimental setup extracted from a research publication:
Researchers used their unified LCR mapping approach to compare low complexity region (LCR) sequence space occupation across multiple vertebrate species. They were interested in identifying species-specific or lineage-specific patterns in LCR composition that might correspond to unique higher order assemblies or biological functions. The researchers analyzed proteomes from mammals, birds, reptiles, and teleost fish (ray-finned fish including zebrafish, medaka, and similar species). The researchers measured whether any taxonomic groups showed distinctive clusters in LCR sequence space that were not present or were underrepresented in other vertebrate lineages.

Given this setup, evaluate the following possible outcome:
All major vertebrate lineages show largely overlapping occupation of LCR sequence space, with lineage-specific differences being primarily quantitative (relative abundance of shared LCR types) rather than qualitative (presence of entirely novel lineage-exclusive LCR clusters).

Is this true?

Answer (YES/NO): NO